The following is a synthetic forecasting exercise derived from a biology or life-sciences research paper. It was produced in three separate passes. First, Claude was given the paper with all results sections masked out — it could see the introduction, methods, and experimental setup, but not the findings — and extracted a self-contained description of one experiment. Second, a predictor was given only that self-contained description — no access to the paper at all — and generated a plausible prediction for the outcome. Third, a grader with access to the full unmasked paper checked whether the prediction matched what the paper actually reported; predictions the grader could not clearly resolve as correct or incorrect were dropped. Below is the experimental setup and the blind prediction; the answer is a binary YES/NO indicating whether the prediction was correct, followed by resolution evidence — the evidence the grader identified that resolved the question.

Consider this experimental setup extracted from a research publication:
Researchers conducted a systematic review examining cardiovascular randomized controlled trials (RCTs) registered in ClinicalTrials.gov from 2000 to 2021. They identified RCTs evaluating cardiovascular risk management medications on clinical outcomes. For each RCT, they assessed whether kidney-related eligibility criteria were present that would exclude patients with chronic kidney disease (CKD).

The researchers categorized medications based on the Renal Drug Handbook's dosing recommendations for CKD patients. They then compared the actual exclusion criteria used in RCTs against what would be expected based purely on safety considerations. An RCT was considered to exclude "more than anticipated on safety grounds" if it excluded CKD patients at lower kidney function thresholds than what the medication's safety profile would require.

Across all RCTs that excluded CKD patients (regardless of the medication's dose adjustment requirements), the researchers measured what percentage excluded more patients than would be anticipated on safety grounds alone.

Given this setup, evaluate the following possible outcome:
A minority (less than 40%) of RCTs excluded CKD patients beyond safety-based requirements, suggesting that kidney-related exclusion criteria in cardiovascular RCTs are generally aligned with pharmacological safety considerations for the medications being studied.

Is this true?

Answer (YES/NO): NO